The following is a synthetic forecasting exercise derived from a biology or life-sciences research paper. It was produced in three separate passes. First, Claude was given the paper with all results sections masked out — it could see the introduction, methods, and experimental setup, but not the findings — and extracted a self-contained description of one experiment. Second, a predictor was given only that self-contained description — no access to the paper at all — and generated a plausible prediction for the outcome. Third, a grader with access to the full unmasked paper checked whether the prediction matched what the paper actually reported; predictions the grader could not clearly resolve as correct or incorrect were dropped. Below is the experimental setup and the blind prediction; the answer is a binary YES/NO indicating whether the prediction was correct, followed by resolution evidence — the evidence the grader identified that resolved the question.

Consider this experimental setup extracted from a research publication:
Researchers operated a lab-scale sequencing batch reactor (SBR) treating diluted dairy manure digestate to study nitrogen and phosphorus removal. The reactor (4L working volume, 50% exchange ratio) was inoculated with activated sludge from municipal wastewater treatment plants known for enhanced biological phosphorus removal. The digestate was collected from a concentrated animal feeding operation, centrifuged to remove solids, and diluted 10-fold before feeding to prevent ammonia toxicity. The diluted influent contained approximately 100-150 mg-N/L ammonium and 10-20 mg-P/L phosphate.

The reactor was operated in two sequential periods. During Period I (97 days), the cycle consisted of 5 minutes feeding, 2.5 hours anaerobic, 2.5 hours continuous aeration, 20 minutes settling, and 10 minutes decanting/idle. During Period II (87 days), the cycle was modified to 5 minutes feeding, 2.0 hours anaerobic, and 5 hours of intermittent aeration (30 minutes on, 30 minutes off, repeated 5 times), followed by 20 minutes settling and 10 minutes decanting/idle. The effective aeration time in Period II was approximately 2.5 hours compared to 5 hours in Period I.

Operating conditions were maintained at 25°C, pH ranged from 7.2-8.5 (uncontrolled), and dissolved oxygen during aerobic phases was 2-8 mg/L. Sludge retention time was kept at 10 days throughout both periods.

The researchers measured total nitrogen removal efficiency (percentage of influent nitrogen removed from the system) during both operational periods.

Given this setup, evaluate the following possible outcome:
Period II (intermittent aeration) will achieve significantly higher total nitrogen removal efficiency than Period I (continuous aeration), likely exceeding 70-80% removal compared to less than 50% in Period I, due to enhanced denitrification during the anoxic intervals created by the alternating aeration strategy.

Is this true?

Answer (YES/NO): NO